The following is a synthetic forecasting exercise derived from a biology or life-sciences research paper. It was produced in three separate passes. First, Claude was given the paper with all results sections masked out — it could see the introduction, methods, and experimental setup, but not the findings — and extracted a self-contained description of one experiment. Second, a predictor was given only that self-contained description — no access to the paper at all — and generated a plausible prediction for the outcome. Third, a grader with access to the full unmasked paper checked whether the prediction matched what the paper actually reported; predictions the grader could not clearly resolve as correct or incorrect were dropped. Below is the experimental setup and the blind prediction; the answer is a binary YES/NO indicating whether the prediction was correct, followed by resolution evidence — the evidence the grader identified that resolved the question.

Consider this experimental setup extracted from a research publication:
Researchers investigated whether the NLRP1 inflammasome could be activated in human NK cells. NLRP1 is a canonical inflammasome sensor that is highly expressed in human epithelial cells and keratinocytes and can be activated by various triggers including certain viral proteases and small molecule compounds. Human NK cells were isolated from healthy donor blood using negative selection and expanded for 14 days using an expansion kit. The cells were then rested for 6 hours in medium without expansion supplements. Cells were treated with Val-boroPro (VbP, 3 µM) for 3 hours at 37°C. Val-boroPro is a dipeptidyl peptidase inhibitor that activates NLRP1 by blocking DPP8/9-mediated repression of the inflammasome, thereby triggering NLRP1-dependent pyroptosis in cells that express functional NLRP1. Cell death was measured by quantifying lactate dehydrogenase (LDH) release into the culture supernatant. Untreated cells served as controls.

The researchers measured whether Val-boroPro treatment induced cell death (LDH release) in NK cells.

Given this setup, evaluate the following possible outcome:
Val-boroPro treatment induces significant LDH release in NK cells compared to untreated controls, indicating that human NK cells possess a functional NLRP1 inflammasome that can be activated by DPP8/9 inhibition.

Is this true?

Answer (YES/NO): NO